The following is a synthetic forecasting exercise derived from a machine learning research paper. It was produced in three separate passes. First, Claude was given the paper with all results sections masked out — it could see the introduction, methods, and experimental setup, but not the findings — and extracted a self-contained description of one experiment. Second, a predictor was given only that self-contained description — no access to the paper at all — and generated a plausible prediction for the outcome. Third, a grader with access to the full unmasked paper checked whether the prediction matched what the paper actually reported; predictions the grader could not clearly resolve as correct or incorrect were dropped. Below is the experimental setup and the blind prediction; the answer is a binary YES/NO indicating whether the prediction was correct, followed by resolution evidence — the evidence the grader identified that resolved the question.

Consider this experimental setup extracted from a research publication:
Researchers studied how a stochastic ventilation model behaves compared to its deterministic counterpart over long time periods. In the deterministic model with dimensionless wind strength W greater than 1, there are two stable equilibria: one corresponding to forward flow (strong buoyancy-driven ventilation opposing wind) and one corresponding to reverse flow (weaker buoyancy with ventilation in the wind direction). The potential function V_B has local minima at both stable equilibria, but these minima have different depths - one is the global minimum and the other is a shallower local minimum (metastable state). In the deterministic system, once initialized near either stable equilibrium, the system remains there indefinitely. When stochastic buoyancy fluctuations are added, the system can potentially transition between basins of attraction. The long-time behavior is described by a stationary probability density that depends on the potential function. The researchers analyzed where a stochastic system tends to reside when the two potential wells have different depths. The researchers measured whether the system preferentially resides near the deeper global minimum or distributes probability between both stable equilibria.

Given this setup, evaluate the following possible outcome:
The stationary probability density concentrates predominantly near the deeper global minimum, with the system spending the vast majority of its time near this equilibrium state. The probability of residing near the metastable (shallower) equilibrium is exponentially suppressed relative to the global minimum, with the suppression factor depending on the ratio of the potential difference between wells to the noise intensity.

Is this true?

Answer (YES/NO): YES